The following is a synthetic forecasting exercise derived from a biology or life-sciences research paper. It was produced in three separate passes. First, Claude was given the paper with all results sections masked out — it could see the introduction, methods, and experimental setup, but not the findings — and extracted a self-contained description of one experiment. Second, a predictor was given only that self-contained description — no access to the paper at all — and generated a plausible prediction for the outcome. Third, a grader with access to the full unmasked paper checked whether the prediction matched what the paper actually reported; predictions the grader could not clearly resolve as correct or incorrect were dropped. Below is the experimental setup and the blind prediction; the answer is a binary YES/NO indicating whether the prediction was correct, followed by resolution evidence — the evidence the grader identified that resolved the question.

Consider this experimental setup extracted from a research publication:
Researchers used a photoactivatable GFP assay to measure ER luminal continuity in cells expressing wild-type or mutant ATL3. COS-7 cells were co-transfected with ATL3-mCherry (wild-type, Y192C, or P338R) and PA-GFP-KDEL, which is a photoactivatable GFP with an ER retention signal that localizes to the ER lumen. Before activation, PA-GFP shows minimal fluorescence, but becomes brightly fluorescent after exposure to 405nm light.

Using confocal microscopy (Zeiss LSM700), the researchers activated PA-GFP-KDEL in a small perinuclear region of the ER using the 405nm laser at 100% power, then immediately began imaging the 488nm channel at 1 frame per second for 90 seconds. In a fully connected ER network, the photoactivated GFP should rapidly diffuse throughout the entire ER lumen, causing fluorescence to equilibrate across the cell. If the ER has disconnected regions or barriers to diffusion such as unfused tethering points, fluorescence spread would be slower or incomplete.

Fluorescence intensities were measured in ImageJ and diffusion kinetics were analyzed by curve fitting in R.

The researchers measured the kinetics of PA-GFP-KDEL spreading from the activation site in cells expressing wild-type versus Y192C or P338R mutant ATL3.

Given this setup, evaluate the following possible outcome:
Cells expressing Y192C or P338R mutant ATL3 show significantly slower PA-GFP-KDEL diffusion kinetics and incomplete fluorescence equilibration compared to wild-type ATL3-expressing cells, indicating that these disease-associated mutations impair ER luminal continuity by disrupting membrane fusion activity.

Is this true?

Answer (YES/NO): NO